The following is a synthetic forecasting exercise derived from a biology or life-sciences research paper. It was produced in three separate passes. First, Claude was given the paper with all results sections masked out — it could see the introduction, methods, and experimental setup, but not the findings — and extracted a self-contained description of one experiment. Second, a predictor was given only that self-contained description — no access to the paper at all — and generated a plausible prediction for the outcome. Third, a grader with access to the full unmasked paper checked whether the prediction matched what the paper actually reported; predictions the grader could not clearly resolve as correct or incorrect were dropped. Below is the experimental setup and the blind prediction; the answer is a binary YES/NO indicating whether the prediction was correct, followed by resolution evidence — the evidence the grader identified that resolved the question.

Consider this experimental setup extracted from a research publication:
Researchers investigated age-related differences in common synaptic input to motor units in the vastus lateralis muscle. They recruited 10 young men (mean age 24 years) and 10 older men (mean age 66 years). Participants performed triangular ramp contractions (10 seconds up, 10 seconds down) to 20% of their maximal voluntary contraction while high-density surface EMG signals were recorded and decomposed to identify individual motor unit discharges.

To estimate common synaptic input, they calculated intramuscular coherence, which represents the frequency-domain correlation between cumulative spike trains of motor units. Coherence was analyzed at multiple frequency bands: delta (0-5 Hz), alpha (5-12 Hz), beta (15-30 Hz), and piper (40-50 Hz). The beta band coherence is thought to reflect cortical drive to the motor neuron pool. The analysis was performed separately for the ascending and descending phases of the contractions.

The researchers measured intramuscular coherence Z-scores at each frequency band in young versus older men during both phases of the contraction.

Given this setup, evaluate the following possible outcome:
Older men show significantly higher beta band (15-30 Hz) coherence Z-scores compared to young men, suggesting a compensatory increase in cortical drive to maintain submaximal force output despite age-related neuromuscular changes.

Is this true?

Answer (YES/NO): NO